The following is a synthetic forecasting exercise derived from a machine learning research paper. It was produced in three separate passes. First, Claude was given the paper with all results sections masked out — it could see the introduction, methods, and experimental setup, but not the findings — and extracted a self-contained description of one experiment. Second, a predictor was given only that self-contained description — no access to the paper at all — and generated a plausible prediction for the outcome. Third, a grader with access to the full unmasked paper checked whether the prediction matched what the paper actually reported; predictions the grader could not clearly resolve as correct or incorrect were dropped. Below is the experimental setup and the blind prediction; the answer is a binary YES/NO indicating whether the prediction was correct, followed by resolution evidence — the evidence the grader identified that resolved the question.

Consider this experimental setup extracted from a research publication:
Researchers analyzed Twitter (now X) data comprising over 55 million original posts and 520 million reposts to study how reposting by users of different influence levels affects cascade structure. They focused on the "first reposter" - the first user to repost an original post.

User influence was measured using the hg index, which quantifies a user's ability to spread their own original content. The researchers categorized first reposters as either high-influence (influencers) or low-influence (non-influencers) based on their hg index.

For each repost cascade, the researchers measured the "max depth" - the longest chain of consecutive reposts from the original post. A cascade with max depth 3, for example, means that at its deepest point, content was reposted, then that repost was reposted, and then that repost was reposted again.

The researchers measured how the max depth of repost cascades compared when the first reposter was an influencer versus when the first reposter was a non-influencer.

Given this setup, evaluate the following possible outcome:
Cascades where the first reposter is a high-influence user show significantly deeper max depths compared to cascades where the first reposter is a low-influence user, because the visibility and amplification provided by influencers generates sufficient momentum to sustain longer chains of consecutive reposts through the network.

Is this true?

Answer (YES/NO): YES